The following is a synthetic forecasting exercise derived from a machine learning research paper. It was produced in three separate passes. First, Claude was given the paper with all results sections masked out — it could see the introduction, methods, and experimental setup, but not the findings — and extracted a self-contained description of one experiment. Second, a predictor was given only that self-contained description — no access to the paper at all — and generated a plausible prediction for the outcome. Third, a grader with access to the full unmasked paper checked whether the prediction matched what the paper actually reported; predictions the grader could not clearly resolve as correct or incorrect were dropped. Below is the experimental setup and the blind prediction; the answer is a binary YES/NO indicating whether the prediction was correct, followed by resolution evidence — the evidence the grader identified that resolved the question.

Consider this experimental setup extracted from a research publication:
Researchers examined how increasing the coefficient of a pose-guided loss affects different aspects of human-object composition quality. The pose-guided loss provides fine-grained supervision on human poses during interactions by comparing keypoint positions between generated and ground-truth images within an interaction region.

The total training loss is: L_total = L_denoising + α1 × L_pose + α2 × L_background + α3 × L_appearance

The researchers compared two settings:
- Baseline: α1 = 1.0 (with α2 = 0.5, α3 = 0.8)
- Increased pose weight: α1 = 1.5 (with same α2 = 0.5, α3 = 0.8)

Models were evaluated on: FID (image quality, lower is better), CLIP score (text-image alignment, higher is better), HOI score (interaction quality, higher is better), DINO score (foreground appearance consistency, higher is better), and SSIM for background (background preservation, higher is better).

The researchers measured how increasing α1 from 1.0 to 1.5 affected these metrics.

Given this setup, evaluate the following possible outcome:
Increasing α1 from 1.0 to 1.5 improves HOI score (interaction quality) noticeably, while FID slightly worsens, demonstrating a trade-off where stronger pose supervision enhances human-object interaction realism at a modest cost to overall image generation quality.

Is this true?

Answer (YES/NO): NO